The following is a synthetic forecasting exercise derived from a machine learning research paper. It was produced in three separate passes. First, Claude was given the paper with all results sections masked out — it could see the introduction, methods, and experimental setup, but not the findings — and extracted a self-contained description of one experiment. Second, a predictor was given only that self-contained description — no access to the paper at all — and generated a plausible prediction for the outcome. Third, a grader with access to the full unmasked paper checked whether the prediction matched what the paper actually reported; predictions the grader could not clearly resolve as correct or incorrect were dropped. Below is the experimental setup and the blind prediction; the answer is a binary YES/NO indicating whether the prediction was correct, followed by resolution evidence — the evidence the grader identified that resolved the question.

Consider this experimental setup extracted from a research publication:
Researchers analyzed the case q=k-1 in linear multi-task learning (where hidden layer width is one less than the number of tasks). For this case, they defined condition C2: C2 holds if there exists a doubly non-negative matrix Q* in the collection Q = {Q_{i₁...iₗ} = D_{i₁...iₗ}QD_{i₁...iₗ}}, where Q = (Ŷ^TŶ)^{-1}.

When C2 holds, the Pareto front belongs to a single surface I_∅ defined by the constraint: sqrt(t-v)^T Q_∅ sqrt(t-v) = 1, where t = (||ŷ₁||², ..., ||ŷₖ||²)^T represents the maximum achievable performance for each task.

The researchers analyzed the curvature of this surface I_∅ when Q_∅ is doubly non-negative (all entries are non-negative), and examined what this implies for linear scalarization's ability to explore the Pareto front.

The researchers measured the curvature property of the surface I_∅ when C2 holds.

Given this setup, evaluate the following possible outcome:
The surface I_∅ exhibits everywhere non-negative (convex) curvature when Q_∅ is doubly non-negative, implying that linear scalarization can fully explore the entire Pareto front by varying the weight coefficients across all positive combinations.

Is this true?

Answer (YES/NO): NO